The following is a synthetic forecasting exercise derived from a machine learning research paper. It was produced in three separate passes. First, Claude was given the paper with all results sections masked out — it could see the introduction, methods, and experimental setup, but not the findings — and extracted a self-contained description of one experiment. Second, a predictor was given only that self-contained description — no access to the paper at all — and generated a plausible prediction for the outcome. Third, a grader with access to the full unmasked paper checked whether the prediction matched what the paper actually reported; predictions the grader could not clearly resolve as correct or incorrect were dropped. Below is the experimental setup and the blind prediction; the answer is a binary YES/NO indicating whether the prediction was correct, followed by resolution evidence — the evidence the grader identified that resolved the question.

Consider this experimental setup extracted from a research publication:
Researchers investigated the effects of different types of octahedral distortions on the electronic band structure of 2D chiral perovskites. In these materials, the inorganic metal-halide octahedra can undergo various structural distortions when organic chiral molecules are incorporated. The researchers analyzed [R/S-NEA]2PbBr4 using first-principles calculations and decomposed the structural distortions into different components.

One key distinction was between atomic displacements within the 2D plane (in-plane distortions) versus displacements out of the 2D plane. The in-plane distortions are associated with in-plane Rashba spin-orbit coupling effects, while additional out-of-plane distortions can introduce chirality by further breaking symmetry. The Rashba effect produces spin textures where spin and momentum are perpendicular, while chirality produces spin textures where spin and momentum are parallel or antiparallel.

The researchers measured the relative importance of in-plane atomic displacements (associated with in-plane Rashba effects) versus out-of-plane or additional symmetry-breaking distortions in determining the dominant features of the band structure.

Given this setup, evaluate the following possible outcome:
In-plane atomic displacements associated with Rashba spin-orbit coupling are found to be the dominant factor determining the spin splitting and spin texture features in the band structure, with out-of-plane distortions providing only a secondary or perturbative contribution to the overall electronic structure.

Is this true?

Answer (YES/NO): YES